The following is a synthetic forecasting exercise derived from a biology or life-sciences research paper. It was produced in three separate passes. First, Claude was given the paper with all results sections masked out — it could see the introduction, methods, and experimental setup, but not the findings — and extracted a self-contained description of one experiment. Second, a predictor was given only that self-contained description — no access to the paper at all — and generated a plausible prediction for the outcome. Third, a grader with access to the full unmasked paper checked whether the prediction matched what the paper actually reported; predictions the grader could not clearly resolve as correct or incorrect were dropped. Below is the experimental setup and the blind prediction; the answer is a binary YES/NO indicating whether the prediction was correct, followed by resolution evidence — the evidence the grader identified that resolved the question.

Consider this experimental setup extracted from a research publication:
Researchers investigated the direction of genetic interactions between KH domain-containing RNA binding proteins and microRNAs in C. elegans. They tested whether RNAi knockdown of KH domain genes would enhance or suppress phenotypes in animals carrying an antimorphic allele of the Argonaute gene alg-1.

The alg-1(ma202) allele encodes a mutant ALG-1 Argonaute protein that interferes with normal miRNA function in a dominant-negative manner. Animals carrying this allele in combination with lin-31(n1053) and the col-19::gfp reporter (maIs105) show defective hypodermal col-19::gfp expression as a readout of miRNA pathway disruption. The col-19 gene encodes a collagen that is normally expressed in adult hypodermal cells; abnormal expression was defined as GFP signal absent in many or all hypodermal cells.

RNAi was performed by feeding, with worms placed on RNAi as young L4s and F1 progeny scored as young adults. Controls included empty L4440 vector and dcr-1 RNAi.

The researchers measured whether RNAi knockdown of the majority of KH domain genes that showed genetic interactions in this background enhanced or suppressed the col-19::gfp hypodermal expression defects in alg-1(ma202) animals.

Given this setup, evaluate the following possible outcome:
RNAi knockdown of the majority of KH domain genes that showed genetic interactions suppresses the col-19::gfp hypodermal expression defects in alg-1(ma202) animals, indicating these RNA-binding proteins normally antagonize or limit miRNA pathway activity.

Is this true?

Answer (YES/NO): YES